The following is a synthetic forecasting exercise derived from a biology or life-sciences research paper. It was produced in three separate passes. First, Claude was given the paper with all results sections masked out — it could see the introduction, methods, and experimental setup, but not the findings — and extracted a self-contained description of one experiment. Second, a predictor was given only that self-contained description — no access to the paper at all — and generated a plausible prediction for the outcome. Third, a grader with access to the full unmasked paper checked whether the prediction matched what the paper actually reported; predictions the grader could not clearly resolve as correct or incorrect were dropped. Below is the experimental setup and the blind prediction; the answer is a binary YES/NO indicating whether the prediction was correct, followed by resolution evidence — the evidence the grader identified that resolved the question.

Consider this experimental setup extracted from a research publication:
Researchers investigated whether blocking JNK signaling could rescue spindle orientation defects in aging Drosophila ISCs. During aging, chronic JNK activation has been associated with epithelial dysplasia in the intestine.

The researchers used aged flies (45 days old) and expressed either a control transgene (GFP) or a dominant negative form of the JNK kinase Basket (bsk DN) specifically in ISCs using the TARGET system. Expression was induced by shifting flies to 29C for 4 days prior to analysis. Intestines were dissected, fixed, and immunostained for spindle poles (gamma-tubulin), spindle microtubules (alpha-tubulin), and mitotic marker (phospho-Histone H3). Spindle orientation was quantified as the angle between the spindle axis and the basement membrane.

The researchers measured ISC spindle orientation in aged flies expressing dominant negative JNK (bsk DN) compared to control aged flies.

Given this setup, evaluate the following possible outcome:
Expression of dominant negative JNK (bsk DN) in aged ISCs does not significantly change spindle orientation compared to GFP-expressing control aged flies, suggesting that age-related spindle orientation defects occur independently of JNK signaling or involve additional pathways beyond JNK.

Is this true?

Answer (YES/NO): NO